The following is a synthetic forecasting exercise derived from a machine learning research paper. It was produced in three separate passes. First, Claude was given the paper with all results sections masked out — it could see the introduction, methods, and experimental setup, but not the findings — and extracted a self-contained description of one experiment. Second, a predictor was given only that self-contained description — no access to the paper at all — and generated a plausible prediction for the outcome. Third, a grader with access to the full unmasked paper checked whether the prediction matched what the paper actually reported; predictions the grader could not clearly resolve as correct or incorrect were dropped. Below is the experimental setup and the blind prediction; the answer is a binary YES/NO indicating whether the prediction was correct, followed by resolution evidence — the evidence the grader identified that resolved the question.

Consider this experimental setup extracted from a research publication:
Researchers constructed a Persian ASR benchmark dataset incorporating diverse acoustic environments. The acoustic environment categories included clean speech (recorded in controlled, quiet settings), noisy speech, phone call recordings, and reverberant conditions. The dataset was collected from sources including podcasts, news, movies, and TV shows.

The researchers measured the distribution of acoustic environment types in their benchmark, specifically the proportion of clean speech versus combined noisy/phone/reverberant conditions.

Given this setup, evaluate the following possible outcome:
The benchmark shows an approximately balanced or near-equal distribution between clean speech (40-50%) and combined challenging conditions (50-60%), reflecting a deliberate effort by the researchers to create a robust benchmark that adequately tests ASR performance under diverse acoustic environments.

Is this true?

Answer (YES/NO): YES